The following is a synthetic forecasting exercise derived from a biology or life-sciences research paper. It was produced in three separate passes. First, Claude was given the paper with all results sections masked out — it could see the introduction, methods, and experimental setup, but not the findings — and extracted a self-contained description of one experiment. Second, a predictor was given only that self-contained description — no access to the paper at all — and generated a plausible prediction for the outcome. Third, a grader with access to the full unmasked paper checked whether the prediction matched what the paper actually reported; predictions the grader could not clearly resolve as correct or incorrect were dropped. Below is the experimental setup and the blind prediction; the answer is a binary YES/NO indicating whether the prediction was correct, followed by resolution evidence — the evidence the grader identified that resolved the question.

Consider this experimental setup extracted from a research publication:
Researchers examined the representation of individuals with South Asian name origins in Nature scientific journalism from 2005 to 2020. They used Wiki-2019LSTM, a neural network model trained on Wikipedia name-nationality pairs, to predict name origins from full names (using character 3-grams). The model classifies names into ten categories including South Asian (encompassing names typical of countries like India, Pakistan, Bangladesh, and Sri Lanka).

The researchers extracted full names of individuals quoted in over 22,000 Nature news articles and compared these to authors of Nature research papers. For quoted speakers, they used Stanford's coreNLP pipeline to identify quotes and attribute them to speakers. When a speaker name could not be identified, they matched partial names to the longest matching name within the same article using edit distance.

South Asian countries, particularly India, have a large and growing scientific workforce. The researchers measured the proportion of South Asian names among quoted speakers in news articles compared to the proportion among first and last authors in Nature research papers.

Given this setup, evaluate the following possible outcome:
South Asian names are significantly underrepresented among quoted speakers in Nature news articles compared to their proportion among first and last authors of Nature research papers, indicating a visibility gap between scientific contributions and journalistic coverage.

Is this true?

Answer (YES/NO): NO